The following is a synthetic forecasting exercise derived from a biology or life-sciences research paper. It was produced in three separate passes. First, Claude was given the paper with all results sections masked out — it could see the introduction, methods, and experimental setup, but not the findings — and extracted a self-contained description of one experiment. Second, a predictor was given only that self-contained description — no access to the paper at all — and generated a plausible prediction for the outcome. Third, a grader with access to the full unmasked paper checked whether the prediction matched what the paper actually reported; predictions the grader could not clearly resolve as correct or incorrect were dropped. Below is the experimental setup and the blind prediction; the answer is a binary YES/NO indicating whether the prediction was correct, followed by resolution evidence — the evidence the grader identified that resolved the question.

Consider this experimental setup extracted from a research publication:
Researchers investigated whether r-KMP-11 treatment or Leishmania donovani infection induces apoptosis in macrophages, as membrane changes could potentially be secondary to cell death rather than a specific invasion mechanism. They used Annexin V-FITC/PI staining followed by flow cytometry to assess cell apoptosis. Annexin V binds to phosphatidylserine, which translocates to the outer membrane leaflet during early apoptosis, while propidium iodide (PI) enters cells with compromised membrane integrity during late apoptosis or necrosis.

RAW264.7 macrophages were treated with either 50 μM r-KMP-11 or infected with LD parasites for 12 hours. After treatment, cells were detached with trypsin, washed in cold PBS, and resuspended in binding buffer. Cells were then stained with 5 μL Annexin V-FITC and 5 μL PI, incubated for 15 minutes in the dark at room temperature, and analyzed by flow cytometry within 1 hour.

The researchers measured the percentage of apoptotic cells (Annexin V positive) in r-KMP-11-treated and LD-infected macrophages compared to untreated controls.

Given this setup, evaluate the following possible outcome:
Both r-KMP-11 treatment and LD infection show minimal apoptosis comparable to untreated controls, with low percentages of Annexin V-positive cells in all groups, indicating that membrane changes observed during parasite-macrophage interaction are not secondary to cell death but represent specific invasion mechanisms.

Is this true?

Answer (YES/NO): YES